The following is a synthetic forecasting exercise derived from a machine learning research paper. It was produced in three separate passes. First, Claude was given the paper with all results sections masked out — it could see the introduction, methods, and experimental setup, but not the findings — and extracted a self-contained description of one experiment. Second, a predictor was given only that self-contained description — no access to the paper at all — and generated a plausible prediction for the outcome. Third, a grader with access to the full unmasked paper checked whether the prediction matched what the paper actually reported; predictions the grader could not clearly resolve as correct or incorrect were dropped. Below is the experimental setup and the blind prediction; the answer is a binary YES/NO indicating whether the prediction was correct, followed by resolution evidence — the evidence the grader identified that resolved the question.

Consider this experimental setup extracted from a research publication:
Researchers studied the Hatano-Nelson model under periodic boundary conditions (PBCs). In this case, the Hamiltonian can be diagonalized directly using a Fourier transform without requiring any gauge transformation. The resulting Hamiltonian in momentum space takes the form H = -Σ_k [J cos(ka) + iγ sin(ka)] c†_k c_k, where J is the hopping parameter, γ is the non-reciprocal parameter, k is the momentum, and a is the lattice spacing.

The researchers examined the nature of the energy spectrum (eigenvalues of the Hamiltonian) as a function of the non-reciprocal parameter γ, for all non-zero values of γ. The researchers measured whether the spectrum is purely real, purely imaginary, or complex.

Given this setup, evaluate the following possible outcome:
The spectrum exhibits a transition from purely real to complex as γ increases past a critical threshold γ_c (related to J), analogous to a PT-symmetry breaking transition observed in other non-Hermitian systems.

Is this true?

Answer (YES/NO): NO